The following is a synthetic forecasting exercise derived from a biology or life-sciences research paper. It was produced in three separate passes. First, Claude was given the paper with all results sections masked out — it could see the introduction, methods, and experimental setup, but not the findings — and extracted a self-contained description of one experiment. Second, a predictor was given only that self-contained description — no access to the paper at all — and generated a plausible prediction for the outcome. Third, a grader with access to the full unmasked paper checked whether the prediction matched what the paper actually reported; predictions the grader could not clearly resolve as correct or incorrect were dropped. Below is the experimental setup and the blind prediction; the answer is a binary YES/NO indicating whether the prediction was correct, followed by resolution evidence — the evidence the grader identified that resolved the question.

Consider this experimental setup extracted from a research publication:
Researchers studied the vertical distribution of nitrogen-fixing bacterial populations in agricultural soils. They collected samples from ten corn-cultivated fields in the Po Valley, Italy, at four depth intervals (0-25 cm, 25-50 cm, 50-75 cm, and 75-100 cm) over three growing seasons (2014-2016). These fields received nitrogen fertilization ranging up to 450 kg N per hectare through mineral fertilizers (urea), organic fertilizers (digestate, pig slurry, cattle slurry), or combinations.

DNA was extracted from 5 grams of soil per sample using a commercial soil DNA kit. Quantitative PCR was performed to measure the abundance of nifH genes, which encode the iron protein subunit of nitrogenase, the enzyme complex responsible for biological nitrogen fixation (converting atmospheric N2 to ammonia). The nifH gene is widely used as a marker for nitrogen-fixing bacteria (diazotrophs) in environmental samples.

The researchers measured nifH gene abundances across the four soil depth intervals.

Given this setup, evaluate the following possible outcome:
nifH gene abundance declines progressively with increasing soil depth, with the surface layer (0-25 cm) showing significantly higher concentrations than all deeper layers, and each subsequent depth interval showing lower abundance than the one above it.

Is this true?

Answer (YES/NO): NO